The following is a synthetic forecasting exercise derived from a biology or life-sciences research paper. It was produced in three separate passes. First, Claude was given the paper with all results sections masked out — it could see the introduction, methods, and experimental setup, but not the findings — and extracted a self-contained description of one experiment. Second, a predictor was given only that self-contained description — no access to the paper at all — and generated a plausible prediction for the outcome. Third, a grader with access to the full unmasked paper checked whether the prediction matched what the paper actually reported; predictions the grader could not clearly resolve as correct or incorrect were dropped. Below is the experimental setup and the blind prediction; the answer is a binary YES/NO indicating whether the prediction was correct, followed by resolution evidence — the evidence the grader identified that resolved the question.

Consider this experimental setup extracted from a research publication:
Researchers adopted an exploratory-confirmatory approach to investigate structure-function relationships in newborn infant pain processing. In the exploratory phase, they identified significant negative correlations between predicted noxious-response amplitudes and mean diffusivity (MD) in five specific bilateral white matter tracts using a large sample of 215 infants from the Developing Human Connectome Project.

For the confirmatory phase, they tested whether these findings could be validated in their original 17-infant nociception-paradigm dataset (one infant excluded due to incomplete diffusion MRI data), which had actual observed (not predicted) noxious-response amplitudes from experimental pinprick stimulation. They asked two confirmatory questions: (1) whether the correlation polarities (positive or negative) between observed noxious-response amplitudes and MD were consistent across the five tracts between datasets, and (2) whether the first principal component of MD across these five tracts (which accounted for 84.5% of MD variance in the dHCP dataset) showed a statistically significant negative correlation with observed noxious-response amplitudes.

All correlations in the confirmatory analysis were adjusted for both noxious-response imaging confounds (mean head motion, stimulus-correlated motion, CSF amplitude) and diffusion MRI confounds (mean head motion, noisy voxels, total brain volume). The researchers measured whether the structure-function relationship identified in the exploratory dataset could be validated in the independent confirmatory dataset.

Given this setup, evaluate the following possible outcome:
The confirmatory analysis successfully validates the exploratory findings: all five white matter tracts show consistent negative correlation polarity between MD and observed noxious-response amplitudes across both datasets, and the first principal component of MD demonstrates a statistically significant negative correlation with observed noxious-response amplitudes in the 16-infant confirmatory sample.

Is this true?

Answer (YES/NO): YES